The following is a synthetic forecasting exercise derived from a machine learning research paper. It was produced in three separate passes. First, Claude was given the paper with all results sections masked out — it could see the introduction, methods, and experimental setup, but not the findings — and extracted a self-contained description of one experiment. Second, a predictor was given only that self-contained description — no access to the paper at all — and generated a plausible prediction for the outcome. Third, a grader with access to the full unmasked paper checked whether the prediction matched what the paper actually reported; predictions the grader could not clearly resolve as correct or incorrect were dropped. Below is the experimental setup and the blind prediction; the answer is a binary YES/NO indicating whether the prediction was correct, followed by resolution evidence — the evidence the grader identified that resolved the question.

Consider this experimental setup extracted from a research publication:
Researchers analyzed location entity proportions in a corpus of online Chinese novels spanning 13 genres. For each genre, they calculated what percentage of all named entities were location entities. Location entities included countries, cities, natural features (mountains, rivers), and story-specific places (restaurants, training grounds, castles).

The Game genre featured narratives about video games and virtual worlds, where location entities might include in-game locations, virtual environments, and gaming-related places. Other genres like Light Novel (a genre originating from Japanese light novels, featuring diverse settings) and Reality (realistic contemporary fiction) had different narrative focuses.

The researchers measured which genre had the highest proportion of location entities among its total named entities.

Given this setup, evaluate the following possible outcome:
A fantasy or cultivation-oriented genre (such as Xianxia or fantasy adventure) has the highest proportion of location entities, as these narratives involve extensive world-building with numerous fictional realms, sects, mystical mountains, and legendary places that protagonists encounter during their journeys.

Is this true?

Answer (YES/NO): NO